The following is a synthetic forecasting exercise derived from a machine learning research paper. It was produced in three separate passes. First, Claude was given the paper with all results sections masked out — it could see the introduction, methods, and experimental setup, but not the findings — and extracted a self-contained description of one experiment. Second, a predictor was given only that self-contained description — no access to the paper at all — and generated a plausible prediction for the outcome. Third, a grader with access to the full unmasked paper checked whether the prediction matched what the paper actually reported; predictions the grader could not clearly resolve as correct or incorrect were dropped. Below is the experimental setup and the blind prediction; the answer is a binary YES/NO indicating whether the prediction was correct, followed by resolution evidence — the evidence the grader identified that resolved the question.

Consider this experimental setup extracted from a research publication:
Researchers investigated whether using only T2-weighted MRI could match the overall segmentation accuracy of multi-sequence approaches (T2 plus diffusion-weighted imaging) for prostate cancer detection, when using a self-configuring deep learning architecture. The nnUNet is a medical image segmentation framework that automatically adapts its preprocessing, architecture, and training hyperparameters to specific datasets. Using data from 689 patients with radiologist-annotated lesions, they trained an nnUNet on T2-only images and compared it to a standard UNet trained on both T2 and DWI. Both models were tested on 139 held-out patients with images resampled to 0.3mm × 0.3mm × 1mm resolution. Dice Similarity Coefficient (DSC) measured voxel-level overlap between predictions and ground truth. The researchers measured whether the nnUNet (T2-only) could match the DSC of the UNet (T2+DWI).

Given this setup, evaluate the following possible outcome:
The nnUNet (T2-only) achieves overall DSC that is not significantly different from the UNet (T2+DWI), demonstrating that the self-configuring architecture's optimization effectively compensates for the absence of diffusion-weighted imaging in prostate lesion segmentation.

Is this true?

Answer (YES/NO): NO